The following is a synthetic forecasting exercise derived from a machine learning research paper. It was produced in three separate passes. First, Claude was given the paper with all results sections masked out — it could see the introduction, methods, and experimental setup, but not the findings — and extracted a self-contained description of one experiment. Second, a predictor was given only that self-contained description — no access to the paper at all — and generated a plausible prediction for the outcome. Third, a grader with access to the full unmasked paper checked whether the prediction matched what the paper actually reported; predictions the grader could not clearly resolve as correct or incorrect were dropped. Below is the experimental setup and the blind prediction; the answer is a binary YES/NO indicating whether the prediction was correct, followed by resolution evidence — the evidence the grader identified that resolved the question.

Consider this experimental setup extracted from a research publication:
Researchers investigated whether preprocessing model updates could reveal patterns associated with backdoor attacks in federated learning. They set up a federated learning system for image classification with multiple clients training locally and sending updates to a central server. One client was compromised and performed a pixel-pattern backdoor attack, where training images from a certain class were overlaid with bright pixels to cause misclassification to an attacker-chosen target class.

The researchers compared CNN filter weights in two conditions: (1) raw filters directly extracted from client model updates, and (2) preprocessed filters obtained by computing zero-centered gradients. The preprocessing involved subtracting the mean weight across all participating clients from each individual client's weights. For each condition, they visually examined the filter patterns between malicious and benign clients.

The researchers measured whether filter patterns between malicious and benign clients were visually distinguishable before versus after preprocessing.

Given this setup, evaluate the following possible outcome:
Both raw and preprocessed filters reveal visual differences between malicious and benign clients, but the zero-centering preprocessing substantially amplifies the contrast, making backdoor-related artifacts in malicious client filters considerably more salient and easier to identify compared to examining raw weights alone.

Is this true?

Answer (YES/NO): NO